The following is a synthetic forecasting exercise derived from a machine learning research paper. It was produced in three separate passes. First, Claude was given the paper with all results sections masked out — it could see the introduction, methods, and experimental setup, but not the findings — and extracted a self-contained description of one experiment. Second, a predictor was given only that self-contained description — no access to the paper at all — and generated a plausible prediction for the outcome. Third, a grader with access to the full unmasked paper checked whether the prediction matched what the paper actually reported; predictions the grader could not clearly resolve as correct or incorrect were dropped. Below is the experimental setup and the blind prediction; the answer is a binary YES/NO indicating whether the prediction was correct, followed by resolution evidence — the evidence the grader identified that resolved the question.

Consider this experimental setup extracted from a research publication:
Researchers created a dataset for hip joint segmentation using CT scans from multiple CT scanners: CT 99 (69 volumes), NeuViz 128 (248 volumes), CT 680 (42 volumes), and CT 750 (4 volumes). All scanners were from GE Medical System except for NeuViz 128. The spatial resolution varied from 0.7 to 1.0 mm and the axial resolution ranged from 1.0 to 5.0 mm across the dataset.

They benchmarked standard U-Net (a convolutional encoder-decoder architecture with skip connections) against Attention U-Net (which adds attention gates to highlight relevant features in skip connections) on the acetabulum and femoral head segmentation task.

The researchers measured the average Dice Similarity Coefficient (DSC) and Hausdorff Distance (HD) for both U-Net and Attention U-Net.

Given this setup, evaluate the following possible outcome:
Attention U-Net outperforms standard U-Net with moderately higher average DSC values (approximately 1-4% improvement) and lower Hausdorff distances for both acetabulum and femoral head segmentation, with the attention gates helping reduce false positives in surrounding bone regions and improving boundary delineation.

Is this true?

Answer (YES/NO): NO